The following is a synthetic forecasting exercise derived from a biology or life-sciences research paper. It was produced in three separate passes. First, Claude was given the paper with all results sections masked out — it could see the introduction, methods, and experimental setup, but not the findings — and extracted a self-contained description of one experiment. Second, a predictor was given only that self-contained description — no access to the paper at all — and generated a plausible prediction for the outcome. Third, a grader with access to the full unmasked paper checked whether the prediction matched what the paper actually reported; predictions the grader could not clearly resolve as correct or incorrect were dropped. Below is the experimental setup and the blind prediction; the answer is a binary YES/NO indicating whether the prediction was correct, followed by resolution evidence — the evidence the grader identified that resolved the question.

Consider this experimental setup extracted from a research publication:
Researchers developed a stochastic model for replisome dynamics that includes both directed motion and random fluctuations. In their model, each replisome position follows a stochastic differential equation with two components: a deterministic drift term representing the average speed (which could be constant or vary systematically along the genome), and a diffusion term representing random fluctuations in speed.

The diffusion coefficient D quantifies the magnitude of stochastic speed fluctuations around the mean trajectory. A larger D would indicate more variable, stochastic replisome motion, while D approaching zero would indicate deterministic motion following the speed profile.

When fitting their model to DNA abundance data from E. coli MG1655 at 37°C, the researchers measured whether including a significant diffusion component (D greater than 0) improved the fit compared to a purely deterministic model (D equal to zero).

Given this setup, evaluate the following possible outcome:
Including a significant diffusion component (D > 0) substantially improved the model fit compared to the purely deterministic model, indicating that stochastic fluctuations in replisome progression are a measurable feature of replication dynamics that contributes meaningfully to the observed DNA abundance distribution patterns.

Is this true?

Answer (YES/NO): NO